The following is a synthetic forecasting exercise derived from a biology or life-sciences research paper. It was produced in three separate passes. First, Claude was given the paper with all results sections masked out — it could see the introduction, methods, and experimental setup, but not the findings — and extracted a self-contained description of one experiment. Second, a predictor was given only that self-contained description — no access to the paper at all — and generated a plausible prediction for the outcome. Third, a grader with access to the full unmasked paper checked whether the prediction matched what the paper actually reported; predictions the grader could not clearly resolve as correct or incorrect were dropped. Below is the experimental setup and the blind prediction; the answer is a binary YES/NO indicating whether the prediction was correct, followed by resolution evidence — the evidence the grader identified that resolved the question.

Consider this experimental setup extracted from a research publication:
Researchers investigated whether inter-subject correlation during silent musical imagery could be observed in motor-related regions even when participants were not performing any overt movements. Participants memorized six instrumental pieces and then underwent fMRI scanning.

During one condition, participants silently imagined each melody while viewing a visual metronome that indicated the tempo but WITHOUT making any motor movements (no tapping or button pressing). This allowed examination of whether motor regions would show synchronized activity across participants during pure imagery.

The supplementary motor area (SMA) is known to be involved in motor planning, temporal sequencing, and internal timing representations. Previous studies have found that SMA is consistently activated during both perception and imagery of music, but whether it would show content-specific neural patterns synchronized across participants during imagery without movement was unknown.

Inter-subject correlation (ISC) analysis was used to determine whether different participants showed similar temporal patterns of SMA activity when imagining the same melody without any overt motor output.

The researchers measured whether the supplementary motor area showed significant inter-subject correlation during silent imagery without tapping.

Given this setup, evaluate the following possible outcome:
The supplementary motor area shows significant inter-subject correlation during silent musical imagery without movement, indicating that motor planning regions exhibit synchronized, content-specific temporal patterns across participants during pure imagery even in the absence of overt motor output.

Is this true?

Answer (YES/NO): NO